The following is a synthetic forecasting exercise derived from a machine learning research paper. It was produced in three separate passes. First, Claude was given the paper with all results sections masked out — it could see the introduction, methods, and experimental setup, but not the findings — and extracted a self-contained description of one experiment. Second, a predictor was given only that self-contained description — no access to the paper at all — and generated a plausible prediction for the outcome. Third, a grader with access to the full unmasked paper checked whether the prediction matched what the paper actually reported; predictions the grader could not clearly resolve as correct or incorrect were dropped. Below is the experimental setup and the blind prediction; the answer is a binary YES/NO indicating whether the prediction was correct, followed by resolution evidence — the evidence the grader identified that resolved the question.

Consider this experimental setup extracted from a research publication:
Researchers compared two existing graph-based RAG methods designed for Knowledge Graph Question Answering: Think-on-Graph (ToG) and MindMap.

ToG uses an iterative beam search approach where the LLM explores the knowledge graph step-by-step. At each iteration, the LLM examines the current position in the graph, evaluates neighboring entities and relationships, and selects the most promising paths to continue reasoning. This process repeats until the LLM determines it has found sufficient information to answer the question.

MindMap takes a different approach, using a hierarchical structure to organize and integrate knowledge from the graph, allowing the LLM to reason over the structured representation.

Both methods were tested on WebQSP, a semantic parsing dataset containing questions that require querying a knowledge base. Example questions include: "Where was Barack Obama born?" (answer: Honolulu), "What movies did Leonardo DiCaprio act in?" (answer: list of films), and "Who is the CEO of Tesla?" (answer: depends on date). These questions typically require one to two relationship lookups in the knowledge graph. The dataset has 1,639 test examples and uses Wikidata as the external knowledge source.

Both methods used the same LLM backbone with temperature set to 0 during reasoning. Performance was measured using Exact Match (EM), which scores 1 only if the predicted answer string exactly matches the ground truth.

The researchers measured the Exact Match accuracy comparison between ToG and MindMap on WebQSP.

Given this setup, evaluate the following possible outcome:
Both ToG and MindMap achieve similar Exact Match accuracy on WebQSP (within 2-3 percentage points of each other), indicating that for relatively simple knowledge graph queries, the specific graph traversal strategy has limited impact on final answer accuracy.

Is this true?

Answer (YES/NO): NO